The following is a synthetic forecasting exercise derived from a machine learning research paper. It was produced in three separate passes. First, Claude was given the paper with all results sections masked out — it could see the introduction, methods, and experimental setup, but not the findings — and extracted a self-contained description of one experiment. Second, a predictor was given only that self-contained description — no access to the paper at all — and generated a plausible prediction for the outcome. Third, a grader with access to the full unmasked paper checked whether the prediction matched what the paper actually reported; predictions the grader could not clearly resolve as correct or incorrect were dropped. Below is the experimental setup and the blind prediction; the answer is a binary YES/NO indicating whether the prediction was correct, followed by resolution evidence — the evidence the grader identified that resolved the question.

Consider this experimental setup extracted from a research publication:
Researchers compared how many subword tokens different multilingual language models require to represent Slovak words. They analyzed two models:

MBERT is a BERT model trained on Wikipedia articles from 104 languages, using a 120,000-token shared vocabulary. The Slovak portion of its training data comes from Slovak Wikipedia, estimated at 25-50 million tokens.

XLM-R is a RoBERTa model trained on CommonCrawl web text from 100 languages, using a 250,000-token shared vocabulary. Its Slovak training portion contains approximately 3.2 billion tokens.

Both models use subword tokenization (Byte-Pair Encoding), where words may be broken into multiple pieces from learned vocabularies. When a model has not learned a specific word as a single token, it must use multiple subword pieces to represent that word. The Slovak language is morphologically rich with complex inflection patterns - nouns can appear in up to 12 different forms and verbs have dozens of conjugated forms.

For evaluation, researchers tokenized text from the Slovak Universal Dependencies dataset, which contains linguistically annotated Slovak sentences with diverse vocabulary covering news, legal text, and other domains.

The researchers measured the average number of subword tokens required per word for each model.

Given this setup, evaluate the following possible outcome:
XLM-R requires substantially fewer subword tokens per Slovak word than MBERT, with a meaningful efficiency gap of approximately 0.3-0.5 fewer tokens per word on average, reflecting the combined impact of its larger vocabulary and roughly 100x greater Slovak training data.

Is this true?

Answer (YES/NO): YES